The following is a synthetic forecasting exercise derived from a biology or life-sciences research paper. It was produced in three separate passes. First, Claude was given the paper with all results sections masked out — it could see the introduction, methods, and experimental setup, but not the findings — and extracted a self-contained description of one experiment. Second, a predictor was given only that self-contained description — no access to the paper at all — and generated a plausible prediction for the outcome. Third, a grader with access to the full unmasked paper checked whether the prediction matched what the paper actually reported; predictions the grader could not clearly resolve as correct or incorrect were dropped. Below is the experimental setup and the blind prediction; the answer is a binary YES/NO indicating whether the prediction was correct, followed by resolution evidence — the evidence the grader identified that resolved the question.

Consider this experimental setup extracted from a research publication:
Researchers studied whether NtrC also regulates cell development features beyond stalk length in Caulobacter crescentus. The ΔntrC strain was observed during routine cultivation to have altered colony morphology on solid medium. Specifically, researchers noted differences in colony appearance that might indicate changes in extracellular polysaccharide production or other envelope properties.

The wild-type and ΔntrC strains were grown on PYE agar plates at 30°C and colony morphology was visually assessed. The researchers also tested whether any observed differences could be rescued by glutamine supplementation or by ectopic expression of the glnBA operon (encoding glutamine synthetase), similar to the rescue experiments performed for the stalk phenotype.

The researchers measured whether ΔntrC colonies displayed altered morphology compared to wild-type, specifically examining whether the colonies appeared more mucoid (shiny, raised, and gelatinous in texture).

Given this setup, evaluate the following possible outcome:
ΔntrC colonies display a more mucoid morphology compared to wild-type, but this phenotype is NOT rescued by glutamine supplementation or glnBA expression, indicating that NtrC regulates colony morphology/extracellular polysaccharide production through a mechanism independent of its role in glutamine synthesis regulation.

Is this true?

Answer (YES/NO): NO